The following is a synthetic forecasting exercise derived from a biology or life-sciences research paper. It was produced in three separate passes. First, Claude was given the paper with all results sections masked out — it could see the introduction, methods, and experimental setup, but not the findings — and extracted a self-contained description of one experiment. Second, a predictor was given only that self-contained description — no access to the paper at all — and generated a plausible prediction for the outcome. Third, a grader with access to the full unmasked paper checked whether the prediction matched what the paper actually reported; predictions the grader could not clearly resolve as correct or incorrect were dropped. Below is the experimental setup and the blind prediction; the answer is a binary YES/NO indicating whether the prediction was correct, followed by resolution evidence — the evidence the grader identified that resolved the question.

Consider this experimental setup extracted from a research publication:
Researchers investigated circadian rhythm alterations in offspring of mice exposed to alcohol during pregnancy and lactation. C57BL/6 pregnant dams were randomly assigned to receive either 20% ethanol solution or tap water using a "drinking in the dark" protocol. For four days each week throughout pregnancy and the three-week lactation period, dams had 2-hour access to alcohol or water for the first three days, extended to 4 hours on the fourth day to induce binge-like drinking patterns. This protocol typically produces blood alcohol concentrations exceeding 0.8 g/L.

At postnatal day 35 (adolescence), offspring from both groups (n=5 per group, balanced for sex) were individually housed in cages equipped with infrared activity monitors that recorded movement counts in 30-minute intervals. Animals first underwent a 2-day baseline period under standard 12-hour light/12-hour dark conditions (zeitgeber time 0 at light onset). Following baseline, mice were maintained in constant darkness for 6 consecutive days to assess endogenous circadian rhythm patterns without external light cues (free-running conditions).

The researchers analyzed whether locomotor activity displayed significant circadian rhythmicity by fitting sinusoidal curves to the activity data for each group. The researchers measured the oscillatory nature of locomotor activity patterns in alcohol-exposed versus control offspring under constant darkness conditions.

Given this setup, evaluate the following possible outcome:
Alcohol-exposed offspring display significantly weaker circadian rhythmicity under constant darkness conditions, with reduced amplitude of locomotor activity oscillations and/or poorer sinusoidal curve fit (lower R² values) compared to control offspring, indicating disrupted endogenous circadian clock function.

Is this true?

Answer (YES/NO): NO